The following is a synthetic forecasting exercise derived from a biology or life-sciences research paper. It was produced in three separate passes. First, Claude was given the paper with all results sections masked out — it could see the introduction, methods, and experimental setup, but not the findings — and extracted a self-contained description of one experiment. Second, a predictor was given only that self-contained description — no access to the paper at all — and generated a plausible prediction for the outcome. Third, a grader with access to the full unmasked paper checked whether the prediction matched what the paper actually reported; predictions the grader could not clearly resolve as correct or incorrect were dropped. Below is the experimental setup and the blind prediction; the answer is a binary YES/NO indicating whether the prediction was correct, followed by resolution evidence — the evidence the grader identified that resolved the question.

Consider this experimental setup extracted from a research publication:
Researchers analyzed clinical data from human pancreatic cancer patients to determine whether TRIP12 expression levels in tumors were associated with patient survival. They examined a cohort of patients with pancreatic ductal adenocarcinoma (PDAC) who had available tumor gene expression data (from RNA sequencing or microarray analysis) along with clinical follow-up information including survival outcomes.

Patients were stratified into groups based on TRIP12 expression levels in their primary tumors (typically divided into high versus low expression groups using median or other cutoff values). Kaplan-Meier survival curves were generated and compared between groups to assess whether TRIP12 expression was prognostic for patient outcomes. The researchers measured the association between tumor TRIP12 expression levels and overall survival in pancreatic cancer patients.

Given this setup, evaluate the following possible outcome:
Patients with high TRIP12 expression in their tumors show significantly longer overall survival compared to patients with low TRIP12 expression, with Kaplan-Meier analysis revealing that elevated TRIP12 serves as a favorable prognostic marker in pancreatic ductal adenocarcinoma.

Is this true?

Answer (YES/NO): NO